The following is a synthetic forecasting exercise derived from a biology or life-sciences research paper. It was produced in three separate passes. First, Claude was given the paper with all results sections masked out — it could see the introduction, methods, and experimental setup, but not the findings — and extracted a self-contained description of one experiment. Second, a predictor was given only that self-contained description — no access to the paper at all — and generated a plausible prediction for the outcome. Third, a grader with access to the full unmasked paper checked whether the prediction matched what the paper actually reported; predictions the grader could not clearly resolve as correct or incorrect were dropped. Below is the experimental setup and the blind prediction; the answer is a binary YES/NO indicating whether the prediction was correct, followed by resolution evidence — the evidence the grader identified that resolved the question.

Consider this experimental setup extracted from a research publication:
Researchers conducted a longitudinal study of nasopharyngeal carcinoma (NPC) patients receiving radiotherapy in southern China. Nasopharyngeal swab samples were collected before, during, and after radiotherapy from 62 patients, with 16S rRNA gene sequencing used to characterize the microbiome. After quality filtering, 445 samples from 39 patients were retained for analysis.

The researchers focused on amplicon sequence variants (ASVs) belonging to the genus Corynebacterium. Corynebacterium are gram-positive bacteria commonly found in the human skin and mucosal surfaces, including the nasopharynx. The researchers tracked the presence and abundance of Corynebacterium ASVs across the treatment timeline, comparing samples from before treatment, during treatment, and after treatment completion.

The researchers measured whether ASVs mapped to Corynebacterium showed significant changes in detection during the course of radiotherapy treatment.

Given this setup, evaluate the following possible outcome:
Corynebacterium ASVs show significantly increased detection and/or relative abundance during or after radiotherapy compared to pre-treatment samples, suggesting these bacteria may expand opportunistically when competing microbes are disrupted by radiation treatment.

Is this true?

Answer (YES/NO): NO